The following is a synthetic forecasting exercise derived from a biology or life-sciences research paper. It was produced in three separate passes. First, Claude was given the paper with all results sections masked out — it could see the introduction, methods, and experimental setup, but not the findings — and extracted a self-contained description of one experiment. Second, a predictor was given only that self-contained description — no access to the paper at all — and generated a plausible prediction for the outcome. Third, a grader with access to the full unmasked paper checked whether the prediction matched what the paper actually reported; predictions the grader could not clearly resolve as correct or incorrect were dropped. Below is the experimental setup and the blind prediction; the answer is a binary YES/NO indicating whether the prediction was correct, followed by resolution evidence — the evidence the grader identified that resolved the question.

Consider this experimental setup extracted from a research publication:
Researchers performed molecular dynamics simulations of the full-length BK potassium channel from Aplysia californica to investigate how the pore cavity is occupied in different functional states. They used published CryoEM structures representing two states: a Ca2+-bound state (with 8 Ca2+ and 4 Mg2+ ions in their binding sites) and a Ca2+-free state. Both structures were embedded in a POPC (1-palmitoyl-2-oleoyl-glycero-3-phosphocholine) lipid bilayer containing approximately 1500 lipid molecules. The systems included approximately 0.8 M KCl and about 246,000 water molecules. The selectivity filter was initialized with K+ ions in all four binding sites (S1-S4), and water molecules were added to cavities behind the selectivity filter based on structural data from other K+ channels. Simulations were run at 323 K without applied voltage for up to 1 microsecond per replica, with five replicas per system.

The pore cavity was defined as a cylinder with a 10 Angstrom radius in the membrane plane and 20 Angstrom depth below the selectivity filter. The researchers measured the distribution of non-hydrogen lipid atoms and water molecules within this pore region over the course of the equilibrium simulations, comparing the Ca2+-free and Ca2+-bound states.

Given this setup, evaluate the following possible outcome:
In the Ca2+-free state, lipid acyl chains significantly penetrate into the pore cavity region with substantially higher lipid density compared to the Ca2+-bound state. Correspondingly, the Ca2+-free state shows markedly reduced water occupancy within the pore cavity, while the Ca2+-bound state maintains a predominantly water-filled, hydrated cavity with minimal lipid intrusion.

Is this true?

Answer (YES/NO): YES